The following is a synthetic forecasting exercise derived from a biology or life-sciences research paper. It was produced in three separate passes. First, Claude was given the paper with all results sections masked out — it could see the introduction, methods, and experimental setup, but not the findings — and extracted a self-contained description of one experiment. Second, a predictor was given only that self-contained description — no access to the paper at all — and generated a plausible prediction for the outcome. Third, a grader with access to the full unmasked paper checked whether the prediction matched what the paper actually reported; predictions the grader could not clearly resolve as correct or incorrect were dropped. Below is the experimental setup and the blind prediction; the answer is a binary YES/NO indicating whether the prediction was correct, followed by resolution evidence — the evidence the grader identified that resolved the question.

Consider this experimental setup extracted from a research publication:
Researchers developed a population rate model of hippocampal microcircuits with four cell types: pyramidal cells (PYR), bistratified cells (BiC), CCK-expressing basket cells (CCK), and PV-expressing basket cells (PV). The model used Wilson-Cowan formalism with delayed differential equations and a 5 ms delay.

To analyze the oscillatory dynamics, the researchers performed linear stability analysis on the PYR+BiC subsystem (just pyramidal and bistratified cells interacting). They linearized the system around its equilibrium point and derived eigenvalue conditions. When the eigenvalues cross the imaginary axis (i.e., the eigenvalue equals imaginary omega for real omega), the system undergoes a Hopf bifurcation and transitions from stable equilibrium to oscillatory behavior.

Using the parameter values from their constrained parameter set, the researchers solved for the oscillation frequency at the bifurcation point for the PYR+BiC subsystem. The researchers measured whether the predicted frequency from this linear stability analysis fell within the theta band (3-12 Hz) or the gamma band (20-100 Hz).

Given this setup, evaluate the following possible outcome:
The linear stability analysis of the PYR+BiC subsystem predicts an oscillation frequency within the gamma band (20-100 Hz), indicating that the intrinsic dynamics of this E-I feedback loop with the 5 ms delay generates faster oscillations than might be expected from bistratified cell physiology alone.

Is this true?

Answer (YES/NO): NO